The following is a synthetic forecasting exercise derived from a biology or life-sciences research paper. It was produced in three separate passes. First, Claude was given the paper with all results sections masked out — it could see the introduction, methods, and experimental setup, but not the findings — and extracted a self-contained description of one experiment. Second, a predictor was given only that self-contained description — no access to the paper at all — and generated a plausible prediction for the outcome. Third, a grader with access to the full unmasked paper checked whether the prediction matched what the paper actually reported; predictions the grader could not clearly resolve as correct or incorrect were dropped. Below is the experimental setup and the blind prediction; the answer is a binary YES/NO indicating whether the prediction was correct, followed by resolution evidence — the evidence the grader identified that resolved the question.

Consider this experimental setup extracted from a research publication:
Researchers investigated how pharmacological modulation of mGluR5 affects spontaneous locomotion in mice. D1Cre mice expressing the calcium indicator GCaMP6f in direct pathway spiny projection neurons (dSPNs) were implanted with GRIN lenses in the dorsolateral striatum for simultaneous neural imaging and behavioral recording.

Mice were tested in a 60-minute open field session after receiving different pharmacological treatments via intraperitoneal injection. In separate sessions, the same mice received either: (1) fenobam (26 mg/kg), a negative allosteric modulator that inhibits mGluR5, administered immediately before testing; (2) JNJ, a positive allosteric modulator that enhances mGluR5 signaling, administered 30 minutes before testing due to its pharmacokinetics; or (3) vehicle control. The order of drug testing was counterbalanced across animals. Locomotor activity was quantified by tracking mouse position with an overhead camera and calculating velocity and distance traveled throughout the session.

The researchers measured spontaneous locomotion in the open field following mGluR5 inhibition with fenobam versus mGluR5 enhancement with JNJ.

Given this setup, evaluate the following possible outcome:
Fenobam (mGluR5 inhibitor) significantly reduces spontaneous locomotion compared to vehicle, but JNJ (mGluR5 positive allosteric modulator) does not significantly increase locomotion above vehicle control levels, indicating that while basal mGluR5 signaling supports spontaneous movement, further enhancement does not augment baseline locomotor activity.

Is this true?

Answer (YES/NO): NO